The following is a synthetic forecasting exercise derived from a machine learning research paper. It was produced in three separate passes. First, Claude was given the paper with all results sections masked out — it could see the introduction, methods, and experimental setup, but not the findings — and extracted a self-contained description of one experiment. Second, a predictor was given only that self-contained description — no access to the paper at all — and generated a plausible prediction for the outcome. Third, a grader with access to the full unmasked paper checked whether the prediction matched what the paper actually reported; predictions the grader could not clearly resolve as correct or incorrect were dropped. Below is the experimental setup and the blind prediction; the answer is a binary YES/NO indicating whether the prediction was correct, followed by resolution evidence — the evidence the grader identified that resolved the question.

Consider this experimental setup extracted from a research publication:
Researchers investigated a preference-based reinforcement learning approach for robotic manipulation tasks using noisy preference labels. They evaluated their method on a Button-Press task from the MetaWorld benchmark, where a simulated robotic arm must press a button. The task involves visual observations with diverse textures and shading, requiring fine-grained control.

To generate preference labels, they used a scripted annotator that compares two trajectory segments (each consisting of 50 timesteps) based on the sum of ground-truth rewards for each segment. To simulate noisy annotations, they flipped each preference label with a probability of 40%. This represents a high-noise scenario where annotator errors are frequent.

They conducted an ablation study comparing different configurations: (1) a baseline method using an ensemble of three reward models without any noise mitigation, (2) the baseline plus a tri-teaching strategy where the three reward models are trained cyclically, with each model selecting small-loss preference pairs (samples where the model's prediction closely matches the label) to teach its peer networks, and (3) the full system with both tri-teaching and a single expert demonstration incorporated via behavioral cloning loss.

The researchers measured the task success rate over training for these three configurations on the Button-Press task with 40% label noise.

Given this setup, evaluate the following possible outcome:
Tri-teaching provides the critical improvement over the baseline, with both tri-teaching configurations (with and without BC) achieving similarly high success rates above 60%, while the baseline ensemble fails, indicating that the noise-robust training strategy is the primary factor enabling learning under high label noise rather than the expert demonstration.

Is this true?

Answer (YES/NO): NO